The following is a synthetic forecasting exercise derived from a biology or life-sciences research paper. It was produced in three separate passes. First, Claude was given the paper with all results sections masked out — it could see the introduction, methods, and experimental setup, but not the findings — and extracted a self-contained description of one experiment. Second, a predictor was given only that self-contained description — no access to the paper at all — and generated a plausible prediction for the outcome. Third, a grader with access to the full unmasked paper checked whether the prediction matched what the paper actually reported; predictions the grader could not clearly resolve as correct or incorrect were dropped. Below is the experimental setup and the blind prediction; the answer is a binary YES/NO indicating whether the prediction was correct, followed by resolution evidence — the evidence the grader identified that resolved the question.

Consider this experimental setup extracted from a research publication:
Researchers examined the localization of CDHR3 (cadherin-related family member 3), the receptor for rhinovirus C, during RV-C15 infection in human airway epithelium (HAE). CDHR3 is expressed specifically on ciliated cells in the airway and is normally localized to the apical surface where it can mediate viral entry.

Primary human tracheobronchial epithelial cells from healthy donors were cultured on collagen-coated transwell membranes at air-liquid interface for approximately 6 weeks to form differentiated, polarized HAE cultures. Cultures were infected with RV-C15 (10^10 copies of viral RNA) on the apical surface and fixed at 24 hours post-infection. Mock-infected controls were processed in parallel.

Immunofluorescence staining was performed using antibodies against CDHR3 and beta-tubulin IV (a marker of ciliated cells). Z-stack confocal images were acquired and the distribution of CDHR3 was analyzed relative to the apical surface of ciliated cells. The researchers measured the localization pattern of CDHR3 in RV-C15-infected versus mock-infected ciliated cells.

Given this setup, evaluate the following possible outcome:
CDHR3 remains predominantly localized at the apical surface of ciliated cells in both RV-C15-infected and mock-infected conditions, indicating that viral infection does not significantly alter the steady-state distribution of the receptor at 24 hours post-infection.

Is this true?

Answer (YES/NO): NO